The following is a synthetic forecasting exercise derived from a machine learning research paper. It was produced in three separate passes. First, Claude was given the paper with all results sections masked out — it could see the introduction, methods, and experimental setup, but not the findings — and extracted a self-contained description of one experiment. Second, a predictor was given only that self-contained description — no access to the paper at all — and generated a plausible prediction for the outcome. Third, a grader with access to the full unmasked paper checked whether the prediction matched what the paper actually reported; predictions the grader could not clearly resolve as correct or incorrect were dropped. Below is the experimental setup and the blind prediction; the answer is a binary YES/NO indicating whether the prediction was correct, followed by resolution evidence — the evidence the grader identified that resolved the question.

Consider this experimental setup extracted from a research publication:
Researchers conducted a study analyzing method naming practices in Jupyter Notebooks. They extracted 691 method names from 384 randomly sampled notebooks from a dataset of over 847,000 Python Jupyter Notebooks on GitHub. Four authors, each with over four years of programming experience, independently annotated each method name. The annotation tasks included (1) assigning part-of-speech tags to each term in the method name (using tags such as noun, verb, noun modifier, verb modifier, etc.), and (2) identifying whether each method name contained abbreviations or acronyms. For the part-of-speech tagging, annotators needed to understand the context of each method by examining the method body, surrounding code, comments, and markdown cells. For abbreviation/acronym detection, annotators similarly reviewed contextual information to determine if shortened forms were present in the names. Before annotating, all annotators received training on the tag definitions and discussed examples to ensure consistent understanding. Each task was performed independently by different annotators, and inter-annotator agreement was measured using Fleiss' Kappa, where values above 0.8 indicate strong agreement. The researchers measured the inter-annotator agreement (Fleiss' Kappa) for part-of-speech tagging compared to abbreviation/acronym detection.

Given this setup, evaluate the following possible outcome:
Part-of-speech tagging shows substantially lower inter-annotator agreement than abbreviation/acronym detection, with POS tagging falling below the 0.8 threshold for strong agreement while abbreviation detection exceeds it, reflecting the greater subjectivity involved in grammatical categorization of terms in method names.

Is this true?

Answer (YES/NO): NO